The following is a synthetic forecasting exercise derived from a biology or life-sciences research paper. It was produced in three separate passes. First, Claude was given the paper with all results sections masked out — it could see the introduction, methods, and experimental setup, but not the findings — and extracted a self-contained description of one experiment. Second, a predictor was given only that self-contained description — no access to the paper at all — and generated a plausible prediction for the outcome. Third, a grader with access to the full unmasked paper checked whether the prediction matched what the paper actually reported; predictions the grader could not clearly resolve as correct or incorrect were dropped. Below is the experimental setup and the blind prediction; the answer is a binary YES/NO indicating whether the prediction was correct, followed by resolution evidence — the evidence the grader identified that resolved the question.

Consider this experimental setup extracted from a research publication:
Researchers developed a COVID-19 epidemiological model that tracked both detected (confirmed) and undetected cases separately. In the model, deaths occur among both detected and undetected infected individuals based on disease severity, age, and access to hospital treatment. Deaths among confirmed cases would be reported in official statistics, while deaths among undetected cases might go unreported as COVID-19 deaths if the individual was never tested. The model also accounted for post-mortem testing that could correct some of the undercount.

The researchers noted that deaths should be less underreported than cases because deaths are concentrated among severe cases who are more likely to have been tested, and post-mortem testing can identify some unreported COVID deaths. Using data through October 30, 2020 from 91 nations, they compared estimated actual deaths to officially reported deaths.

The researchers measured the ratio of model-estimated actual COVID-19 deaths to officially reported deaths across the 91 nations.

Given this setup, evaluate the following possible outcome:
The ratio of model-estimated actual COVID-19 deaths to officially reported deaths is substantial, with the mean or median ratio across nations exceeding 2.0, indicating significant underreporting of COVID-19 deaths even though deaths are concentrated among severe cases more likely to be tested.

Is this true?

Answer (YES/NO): NO